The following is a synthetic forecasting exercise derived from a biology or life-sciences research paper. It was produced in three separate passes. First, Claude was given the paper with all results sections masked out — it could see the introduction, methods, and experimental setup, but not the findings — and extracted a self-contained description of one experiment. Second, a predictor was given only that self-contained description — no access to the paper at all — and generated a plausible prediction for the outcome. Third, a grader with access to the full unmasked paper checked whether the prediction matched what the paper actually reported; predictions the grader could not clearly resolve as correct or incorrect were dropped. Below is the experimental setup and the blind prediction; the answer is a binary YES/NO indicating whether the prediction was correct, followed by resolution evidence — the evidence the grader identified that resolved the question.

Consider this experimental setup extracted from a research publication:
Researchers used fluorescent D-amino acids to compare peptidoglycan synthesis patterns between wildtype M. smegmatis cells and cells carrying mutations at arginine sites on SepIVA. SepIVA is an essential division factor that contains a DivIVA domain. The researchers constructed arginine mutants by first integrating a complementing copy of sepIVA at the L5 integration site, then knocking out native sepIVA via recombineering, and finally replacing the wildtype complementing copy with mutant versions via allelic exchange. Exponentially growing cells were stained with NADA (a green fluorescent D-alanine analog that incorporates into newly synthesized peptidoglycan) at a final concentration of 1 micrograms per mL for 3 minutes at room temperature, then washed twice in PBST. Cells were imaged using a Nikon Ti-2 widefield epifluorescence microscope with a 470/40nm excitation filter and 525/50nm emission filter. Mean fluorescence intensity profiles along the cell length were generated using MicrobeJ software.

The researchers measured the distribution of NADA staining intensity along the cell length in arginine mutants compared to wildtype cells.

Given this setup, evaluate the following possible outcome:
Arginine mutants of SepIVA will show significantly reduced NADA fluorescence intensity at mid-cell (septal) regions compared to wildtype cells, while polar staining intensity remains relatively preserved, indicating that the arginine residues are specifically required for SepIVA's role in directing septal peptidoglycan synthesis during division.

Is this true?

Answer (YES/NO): NO